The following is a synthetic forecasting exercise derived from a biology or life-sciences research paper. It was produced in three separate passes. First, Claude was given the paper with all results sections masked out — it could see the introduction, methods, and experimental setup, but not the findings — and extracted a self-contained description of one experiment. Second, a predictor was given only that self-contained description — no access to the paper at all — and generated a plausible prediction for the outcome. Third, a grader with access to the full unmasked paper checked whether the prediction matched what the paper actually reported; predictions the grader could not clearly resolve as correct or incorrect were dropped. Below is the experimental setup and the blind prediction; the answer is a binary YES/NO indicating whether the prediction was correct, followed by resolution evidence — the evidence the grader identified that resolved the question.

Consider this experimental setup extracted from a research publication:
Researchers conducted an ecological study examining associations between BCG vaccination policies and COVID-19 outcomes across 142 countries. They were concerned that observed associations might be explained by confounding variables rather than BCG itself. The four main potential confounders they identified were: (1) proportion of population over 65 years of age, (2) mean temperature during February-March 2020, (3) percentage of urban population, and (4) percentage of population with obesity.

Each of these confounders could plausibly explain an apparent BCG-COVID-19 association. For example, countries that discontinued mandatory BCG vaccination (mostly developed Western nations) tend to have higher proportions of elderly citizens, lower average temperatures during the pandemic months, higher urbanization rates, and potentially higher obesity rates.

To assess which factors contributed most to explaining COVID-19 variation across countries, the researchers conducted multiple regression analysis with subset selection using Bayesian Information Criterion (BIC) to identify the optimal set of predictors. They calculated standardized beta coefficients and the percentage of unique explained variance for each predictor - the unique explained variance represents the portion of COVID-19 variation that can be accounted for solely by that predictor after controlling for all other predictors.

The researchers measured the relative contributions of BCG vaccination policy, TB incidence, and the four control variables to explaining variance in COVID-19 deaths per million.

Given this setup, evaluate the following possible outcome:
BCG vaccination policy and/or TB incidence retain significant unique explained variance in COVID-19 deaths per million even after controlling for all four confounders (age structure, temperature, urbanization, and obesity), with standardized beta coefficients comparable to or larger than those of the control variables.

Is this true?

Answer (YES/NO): YES